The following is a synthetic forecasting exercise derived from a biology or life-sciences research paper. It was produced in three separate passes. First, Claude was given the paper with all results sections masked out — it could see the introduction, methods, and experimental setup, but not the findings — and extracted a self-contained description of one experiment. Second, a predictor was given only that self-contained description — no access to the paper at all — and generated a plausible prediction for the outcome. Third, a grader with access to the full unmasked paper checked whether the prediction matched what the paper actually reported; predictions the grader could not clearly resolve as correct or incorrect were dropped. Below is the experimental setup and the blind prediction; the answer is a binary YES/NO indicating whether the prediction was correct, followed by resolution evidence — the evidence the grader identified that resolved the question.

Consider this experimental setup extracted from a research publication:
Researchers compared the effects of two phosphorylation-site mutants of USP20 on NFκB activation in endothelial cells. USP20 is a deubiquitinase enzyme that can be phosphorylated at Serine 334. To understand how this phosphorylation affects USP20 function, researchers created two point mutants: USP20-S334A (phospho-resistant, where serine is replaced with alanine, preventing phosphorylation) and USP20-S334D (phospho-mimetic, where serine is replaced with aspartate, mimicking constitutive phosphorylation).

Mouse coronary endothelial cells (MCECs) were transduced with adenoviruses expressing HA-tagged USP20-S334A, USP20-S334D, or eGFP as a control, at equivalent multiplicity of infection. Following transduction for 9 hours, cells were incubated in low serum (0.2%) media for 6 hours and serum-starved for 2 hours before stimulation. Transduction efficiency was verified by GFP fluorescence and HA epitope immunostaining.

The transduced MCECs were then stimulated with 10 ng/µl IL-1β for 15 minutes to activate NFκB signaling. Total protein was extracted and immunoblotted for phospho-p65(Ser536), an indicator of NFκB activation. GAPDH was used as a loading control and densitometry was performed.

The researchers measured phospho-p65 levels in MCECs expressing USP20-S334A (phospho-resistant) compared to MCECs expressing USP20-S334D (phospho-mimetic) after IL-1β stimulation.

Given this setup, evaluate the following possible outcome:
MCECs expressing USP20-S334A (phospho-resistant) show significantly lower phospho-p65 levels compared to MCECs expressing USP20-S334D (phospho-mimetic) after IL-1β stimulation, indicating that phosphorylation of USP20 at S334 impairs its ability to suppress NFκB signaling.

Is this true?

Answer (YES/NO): YES